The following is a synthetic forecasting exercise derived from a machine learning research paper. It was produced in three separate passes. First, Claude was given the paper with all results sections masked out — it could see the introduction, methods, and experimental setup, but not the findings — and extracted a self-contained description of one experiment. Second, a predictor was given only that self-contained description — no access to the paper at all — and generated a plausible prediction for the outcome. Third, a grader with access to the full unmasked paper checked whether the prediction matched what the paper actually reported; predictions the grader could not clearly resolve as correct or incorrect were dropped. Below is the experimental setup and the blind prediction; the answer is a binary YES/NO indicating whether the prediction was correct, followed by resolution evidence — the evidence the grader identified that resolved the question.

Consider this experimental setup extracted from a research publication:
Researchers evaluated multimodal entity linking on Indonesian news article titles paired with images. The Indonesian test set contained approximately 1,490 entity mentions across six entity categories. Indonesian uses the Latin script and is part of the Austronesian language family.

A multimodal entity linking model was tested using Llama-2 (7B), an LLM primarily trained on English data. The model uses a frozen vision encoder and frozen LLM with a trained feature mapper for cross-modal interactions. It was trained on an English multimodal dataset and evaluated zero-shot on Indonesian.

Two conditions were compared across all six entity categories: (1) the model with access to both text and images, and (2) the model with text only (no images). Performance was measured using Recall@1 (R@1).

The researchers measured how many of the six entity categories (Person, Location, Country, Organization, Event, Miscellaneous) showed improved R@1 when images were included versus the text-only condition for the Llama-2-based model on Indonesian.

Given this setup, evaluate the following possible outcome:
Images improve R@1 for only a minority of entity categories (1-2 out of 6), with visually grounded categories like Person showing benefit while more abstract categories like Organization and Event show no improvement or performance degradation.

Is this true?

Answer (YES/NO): NO